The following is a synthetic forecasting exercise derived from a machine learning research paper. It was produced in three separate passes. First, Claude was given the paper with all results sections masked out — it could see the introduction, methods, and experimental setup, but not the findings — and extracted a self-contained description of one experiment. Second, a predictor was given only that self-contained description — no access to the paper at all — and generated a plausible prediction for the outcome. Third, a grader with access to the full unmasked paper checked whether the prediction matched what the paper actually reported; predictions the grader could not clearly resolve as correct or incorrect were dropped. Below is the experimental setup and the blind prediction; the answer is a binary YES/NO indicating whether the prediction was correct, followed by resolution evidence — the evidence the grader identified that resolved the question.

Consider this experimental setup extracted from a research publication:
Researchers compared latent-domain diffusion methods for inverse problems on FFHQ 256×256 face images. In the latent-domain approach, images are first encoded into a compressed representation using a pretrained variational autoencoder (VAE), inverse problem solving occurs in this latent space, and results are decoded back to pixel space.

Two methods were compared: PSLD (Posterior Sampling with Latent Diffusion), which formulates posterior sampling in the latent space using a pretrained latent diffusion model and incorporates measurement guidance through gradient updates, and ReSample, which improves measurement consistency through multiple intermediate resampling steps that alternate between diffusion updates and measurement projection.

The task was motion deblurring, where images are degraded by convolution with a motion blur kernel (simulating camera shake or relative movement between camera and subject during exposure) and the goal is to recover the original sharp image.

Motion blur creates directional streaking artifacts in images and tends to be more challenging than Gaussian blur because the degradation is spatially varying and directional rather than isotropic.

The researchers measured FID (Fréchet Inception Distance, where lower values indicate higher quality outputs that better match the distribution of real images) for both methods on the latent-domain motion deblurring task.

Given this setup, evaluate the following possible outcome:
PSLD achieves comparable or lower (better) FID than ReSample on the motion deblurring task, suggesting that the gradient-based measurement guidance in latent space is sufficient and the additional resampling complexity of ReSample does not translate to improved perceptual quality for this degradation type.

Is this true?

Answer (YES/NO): NO